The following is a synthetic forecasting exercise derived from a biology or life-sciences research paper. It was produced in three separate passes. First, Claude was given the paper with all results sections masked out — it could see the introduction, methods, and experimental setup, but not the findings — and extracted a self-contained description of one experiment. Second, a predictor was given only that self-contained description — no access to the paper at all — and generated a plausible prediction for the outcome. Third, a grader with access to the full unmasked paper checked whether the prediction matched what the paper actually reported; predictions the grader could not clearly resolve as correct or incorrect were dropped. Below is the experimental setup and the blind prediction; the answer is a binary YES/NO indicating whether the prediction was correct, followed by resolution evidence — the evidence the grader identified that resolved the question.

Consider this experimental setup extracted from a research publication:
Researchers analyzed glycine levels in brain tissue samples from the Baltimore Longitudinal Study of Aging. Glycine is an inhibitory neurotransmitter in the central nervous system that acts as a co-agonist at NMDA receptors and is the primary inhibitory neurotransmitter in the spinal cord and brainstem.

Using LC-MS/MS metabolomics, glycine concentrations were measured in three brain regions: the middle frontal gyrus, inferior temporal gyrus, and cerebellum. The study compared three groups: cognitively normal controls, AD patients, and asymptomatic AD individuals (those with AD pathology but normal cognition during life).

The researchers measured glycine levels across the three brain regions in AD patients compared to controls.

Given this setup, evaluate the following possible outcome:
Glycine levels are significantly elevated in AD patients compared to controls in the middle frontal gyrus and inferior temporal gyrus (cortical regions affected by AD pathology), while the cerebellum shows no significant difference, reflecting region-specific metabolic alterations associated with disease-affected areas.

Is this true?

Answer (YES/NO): NO